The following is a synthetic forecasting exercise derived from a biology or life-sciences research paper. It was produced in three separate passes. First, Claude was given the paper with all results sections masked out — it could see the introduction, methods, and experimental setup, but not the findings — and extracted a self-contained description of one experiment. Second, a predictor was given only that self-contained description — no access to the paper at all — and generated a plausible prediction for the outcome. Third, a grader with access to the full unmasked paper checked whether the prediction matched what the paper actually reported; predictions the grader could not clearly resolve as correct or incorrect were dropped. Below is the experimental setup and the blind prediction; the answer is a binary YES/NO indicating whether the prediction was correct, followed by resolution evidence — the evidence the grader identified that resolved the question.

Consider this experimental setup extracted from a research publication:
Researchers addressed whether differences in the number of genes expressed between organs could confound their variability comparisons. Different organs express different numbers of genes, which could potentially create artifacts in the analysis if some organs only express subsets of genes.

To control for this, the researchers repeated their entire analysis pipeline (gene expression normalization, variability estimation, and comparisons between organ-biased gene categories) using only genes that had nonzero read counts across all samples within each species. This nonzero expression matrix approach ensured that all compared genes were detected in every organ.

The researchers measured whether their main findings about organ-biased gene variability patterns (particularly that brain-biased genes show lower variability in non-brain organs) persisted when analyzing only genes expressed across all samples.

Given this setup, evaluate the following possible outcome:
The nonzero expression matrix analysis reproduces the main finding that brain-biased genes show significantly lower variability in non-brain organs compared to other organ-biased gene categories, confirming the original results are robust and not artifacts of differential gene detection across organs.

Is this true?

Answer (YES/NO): YES